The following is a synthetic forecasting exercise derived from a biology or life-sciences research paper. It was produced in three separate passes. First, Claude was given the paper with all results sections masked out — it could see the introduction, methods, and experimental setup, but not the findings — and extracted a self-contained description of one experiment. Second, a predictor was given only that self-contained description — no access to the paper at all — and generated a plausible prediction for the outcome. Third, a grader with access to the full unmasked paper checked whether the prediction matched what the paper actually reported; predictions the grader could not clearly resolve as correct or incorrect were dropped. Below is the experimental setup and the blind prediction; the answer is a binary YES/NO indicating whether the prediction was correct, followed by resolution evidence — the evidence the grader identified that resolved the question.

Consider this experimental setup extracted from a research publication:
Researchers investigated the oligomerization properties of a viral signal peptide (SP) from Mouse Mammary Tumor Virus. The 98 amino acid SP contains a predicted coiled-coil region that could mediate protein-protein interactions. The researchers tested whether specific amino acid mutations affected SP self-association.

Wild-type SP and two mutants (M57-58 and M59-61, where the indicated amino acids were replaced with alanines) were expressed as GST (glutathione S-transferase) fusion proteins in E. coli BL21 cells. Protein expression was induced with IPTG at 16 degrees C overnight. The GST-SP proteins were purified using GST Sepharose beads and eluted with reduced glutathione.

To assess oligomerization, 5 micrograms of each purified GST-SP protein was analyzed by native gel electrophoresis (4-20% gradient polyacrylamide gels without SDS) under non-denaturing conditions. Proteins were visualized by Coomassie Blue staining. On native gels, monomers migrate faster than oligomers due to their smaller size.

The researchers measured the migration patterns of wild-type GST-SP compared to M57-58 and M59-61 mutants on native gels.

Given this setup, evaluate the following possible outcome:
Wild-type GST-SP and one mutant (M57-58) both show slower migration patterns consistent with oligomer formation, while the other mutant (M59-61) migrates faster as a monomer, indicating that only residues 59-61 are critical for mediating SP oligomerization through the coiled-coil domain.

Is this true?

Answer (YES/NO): NO